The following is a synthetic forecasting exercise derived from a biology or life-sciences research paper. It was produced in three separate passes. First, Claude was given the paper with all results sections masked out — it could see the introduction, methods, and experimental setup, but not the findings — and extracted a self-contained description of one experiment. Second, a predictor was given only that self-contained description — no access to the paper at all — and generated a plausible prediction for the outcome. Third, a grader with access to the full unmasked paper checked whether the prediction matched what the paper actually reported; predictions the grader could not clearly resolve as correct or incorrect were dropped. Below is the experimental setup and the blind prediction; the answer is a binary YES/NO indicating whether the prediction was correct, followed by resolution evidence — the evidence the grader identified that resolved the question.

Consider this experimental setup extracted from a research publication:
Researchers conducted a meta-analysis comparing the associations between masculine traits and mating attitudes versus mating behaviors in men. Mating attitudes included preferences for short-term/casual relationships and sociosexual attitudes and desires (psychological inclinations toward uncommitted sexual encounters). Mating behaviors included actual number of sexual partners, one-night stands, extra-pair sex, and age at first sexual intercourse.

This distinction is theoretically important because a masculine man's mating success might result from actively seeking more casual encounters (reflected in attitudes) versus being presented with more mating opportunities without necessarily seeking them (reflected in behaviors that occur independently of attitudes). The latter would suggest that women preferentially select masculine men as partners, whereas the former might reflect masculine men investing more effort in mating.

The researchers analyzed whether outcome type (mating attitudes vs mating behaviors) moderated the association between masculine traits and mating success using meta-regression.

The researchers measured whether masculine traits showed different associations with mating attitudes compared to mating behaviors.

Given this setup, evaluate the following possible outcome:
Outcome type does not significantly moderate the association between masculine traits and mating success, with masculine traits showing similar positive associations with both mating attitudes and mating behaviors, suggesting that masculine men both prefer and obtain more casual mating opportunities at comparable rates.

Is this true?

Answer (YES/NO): YES